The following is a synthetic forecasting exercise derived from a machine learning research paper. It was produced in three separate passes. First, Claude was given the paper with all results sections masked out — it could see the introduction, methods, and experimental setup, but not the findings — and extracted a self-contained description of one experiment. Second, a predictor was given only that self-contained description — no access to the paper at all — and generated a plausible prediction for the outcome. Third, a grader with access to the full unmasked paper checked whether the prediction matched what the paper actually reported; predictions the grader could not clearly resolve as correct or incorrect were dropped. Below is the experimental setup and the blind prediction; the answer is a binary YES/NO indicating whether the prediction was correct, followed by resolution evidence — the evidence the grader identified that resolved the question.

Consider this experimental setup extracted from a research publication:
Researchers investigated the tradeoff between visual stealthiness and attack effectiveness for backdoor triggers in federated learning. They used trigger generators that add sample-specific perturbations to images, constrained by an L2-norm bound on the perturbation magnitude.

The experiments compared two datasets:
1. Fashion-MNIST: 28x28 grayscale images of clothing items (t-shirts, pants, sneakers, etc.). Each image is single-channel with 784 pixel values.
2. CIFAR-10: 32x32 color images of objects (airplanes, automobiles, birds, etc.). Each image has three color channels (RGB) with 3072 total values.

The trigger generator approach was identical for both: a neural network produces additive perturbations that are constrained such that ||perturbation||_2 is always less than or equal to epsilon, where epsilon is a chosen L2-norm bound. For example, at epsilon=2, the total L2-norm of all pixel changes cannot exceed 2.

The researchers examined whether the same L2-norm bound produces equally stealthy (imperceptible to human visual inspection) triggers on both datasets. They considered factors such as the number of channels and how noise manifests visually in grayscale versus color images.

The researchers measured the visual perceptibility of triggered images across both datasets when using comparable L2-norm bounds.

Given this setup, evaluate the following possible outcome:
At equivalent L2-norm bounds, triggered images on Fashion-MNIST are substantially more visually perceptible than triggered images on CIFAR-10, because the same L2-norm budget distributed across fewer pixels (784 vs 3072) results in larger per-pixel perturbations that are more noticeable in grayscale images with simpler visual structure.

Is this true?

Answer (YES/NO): YES